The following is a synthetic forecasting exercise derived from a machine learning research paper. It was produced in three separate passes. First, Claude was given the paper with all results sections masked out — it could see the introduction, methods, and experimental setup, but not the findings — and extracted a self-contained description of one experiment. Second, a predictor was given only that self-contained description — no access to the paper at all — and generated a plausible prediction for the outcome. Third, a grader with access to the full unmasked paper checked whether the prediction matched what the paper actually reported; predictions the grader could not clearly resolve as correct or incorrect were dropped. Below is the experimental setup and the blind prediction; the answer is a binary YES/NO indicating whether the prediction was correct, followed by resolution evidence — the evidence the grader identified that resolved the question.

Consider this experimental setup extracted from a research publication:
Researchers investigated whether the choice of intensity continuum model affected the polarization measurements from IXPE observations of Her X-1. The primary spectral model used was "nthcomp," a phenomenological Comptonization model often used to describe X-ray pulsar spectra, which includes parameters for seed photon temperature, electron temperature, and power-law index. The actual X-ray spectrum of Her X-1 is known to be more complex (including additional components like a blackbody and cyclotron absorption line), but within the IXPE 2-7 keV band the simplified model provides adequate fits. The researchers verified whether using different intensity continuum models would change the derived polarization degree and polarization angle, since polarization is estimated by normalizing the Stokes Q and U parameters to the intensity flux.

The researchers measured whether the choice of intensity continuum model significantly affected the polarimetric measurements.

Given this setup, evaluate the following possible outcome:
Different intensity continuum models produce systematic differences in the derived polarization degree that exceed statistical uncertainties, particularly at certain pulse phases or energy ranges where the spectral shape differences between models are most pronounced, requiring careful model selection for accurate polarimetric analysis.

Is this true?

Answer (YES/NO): NO